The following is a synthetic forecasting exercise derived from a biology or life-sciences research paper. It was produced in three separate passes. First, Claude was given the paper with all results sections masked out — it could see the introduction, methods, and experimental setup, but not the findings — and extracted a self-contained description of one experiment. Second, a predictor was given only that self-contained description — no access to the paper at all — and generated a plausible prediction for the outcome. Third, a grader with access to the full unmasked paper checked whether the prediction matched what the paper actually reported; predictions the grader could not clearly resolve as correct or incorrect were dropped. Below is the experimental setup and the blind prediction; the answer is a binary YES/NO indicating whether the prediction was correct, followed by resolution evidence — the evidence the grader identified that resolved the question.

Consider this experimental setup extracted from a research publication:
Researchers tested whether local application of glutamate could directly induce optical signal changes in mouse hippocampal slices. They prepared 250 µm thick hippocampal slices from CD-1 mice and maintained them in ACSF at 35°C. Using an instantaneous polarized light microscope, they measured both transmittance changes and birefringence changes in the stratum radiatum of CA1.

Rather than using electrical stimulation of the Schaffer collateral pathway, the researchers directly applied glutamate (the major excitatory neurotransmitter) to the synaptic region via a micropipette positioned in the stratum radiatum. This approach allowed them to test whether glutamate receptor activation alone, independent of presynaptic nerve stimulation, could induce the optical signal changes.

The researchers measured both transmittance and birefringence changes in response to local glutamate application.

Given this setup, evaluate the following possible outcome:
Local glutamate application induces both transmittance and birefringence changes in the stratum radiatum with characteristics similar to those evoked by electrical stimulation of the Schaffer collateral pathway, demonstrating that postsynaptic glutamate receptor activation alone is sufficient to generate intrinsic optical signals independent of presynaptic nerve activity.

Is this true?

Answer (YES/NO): YES